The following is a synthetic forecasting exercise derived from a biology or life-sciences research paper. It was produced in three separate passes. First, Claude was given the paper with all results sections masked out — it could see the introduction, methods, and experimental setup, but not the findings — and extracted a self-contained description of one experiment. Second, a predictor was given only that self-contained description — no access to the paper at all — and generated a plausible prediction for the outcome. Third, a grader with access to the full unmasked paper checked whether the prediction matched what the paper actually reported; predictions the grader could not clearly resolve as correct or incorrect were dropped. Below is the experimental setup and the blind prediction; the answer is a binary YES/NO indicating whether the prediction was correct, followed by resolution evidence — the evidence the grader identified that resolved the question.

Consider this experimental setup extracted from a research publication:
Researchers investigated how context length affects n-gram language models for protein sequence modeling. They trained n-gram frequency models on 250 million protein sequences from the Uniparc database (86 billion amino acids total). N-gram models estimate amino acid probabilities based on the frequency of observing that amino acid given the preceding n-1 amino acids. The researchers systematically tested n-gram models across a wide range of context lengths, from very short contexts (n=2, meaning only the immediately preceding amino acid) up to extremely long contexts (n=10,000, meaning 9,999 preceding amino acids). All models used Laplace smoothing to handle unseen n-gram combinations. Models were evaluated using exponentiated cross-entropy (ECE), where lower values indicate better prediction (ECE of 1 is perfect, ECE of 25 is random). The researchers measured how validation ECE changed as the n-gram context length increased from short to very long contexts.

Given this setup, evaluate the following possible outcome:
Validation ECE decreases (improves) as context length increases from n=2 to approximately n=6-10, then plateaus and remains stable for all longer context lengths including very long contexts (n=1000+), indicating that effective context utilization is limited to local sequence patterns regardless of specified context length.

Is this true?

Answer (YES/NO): NO